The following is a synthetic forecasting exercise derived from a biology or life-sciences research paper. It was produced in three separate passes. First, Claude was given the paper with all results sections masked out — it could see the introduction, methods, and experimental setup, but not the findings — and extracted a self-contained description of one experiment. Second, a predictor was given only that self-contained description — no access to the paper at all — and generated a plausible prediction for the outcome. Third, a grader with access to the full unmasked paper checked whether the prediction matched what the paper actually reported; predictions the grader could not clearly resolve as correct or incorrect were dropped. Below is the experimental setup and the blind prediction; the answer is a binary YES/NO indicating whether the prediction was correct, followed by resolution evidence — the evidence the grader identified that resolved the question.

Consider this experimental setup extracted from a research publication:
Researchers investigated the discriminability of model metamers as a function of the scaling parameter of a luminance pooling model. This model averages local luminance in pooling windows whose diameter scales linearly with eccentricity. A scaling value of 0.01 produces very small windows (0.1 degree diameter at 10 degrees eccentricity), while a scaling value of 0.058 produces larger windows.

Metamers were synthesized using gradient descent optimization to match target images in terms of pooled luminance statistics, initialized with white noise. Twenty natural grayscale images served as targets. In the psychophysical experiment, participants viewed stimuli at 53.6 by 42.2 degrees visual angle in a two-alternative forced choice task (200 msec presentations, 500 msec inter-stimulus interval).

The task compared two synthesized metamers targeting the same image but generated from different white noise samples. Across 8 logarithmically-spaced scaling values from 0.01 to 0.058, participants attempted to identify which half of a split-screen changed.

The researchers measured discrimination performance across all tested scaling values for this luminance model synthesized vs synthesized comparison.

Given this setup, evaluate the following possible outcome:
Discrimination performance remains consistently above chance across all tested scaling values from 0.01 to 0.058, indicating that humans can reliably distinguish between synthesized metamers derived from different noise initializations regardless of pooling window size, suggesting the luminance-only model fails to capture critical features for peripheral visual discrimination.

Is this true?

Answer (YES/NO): NO